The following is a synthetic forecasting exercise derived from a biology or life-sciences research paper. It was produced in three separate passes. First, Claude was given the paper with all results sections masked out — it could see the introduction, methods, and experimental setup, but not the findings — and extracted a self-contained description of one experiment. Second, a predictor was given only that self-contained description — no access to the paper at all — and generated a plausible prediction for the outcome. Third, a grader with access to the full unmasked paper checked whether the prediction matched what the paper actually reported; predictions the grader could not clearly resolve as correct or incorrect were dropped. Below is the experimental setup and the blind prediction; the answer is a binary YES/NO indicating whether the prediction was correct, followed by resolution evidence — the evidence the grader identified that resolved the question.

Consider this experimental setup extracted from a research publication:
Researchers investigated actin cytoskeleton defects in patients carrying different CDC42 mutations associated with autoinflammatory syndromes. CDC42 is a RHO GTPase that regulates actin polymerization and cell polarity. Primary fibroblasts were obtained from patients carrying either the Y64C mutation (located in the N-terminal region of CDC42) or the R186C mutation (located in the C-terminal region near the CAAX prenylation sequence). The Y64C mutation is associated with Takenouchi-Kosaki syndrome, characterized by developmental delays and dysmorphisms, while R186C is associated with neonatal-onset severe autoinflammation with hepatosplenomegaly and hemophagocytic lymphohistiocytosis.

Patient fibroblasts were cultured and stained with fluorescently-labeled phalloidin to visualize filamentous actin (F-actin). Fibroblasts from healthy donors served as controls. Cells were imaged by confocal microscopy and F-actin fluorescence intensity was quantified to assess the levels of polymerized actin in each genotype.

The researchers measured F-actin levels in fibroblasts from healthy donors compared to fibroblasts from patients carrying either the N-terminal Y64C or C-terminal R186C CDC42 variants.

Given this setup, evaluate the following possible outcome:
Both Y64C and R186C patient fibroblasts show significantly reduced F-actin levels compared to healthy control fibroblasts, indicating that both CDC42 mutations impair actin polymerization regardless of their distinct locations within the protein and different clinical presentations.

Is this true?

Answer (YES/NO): NO